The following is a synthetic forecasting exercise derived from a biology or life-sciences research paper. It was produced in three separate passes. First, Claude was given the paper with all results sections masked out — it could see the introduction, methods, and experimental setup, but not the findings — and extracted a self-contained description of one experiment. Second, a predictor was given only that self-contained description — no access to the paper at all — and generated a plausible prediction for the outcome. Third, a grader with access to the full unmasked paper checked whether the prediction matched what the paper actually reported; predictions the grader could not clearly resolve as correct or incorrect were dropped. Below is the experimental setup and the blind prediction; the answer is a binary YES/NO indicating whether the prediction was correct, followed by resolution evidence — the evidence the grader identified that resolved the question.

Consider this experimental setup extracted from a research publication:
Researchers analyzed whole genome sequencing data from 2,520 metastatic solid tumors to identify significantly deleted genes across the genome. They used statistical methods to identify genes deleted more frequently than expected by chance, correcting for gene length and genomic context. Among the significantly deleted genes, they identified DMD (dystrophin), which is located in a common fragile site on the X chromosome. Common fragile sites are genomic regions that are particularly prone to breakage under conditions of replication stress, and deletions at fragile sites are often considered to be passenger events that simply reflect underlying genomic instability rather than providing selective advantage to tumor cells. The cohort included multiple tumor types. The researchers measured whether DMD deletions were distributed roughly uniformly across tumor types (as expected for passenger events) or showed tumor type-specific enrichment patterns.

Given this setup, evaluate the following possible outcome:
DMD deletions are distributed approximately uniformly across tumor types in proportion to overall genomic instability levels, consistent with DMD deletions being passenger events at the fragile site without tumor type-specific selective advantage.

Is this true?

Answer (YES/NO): NO